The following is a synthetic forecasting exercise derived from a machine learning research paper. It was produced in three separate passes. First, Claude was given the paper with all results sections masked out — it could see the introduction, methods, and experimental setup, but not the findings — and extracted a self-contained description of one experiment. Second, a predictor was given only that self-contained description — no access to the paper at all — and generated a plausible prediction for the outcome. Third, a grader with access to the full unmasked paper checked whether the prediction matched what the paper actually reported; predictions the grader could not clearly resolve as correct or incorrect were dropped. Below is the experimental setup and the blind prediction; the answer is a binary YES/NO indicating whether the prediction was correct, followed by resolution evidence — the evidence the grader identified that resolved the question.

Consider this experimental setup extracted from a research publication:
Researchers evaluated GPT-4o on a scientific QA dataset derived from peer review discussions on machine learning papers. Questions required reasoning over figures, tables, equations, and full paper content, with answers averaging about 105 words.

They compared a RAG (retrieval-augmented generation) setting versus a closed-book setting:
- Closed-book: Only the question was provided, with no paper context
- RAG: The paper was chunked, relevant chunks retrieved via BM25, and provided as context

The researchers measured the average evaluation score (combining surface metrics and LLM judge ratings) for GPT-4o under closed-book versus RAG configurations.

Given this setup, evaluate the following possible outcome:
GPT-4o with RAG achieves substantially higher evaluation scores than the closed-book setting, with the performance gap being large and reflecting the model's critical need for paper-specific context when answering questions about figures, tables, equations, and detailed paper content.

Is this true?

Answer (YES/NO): NO